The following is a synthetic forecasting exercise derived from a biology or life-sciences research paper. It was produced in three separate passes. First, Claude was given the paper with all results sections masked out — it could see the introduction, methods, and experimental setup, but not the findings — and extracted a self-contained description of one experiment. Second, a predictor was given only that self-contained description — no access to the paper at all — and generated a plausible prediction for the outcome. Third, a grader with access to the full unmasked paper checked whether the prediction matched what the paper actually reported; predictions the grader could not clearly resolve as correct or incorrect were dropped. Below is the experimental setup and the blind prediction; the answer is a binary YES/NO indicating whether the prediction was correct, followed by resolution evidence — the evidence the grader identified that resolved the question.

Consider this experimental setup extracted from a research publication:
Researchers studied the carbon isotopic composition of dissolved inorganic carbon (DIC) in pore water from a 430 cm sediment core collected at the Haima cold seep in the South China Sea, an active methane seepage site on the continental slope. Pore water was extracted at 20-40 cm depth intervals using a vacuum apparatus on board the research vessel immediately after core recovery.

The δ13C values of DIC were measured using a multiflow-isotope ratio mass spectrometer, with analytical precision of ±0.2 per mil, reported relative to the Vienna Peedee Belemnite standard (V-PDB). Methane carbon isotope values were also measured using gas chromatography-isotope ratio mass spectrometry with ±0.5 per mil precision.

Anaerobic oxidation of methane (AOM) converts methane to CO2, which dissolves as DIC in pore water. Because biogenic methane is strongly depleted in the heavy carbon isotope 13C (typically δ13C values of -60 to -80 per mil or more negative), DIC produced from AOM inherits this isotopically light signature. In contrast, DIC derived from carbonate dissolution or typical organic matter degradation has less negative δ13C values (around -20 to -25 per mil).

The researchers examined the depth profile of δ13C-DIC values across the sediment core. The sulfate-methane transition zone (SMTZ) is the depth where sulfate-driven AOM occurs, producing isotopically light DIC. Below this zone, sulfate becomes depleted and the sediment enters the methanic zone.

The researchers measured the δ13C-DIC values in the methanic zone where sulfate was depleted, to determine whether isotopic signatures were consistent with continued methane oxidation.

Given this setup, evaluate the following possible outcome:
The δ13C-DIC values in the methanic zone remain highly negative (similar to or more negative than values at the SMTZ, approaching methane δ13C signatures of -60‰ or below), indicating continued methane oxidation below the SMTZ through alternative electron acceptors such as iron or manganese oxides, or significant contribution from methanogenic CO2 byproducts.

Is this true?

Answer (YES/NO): NO